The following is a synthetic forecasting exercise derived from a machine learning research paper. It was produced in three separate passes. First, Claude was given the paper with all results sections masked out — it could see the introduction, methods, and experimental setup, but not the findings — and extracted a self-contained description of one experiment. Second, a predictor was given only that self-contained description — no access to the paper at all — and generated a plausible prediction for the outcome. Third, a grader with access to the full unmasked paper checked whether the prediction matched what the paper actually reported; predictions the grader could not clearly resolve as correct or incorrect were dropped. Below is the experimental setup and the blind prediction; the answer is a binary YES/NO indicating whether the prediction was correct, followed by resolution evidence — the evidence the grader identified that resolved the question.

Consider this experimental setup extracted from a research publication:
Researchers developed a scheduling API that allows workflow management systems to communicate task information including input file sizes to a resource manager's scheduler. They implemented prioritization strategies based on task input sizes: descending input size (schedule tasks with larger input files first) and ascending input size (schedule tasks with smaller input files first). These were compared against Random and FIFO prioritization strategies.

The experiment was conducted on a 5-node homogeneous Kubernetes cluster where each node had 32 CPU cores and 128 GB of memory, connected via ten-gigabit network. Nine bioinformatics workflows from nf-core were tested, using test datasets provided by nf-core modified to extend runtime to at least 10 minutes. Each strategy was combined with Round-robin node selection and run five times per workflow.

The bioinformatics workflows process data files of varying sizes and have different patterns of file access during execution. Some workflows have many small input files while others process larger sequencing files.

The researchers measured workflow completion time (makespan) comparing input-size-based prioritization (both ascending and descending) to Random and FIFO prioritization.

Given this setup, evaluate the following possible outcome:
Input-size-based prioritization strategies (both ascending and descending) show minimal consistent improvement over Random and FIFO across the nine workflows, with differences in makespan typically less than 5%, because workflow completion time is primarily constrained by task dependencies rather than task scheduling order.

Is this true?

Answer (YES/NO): NO